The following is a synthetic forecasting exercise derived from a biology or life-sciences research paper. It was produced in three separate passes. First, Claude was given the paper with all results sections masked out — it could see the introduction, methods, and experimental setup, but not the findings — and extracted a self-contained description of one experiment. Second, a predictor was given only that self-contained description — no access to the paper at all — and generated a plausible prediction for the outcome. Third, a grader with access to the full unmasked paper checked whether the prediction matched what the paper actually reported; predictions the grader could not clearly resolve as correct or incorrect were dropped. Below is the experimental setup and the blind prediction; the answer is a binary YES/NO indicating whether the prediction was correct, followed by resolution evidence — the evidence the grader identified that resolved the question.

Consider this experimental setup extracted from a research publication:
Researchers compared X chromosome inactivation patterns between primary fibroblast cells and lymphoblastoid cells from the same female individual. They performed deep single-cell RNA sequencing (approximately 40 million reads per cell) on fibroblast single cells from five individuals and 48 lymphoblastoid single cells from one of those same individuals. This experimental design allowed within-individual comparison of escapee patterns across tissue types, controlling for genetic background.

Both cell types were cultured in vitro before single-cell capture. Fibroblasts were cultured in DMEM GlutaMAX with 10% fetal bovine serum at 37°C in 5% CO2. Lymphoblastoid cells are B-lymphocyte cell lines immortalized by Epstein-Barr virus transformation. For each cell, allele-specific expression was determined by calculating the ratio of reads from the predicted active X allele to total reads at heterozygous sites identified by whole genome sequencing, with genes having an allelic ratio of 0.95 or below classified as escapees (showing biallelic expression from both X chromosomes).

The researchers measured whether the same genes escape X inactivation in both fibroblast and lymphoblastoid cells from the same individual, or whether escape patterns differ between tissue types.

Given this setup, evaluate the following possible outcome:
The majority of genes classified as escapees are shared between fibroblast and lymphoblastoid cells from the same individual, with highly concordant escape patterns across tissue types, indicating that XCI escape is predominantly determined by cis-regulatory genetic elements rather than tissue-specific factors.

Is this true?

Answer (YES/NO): NO